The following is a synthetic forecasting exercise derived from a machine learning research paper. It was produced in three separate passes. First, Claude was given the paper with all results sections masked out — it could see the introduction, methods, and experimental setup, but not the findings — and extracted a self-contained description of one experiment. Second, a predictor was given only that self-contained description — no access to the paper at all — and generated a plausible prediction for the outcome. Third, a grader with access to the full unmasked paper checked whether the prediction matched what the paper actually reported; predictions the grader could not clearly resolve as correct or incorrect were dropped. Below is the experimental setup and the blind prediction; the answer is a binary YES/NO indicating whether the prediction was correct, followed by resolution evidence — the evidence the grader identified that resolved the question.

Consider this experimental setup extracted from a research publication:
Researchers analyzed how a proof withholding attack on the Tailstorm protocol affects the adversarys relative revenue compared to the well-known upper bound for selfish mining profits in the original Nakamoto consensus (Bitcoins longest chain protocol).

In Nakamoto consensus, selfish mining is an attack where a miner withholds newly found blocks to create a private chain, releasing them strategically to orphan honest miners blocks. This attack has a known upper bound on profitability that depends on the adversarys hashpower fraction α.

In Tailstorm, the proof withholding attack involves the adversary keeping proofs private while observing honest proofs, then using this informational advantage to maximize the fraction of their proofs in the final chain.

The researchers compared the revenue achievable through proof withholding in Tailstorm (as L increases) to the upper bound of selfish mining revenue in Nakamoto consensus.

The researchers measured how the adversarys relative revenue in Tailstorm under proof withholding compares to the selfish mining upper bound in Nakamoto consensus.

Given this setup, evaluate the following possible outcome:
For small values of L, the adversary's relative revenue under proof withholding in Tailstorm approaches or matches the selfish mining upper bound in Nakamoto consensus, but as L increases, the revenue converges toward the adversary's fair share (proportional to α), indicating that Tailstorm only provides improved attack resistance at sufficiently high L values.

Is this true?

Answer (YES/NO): NO